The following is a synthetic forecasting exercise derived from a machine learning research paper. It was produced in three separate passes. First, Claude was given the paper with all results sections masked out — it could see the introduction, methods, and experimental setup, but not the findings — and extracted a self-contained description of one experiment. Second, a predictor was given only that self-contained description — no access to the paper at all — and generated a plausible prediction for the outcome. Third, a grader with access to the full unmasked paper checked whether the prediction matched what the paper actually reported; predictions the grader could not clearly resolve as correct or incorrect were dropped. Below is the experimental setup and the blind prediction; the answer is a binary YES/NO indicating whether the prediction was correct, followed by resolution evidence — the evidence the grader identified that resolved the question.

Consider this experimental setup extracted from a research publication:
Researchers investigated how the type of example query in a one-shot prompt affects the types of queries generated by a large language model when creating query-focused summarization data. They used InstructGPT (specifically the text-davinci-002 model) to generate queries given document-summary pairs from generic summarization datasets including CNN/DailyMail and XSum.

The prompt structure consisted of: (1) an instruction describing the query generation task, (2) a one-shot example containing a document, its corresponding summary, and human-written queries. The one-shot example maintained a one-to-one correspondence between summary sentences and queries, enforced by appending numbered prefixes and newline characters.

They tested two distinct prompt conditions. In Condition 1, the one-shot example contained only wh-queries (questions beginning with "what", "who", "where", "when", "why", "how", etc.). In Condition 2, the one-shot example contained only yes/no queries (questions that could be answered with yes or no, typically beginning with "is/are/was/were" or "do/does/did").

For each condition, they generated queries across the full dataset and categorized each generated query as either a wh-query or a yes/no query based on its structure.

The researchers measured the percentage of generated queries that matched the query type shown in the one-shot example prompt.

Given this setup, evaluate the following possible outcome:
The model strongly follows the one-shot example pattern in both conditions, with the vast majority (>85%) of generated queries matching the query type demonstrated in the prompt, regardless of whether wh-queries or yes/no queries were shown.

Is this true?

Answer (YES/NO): YES